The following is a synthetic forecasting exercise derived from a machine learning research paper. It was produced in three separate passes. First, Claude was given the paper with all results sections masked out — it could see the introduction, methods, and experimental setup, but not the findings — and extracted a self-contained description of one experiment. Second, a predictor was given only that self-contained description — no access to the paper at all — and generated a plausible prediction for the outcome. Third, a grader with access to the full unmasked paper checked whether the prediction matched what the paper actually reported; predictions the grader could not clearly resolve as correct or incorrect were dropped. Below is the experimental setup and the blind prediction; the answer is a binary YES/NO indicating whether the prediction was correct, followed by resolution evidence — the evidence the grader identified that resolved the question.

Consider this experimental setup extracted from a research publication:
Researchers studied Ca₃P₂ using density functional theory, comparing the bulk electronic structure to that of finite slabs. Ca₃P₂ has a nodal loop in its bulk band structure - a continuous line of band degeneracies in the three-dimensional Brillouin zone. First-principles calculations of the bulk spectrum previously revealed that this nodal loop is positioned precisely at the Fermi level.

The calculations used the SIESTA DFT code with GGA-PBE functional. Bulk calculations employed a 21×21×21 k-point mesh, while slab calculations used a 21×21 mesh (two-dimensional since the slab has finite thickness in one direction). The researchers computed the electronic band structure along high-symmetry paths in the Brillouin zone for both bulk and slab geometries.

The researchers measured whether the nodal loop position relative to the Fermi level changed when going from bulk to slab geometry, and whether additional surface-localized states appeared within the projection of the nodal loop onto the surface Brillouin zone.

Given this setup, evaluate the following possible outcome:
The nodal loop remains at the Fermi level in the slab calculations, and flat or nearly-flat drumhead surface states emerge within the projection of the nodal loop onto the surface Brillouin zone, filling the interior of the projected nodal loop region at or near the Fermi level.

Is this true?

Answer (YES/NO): NO